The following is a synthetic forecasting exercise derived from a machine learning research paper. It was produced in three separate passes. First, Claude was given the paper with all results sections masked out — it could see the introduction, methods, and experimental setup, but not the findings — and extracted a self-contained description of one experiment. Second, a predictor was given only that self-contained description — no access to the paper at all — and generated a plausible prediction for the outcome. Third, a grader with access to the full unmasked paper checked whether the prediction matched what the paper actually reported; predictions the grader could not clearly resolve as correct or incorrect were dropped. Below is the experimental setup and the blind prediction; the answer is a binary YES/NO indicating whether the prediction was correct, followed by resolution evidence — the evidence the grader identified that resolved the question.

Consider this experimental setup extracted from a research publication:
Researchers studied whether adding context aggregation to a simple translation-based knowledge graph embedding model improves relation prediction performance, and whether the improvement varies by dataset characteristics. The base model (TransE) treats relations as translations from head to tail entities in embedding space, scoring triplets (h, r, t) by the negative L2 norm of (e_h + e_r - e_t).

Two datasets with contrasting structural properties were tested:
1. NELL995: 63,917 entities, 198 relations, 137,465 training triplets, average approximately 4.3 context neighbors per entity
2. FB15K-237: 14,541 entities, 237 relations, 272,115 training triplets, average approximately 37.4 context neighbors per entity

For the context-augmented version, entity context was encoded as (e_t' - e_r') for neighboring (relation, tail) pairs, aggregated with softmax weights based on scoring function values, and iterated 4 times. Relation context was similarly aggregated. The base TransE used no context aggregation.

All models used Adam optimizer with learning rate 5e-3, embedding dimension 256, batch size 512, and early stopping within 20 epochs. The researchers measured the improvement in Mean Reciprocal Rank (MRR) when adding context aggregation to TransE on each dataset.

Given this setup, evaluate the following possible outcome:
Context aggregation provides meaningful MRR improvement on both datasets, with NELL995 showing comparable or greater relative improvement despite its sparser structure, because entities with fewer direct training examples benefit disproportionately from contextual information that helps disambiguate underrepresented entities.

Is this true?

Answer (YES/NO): YES